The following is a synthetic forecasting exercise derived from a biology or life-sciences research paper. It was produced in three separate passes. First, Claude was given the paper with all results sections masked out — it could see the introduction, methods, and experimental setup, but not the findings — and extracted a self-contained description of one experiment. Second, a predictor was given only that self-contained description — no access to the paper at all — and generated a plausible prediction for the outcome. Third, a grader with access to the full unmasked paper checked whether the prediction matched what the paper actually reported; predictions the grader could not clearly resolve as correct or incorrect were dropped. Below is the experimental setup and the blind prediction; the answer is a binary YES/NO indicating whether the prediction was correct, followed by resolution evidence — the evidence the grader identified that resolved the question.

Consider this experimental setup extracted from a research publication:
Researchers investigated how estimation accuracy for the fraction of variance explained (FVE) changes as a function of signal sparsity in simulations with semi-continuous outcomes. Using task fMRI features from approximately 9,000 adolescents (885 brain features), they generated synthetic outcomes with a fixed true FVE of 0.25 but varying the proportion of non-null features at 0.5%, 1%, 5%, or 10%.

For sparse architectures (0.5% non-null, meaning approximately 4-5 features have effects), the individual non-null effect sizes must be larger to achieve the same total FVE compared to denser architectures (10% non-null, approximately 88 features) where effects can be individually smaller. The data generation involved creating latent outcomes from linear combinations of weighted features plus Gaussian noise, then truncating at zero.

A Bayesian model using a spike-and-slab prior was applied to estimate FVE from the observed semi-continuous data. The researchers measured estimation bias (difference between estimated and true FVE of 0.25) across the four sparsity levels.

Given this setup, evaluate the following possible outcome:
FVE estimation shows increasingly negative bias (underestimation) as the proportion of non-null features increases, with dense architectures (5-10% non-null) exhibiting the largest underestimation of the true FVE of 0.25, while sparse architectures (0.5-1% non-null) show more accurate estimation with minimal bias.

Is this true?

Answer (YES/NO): NO